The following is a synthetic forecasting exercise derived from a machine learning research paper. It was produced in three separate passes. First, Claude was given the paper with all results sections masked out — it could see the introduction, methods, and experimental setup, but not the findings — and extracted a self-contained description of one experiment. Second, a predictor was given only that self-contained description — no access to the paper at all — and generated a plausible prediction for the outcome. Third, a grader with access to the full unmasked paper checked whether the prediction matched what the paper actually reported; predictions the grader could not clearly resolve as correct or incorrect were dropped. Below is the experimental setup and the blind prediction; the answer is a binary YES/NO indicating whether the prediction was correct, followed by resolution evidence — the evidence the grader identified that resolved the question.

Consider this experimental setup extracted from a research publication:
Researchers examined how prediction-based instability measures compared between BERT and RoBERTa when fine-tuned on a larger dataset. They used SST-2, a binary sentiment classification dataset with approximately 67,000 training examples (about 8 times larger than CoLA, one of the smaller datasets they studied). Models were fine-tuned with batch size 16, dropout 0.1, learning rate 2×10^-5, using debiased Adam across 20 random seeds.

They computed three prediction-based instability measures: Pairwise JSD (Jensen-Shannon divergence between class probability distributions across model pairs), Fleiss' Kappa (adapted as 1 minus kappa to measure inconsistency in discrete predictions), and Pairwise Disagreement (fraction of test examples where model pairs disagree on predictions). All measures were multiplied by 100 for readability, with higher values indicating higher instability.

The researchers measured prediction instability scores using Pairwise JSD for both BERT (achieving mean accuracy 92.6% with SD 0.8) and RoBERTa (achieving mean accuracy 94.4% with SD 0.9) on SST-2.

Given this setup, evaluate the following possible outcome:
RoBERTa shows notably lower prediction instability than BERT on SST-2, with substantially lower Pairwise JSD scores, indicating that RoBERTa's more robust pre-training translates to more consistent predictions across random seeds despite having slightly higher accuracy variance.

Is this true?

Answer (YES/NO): NO